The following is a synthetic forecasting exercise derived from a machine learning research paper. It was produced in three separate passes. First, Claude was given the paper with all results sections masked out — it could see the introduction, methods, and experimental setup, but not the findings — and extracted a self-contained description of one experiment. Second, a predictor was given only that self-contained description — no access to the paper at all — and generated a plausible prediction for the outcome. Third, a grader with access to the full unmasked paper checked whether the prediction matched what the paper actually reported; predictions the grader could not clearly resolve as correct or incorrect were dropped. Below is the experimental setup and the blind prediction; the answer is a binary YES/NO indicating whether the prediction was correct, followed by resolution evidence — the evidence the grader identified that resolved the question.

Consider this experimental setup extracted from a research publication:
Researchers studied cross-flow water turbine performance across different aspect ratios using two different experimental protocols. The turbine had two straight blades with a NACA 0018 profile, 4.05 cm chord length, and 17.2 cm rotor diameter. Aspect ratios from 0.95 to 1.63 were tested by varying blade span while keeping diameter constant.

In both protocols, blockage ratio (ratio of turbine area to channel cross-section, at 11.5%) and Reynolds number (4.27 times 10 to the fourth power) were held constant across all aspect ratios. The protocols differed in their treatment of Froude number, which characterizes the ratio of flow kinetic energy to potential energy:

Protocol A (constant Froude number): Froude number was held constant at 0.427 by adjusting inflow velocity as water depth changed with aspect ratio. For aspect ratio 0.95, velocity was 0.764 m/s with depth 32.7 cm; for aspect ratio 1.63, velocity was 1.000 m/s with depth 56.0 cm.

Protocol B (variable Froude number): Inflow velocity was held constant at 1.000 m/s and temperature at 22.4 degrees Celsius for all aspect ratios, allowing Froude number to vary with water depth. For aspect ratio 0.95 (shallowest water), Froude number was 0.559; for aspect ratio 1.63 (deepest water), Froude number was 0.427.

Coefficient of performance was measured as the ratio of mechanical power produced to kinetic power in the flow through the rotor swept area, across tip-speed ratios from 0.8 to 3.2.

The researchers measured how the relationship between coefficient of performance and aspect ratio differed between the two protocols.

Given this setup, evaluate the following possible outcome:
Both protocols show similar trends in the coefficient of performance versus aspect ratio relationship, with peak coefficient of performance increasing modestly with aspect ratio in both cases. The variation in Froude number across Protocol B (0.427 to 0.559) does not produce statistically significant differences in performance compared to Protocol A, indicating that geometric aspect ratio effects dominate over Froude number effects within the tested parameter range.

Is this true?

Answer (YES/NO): NO